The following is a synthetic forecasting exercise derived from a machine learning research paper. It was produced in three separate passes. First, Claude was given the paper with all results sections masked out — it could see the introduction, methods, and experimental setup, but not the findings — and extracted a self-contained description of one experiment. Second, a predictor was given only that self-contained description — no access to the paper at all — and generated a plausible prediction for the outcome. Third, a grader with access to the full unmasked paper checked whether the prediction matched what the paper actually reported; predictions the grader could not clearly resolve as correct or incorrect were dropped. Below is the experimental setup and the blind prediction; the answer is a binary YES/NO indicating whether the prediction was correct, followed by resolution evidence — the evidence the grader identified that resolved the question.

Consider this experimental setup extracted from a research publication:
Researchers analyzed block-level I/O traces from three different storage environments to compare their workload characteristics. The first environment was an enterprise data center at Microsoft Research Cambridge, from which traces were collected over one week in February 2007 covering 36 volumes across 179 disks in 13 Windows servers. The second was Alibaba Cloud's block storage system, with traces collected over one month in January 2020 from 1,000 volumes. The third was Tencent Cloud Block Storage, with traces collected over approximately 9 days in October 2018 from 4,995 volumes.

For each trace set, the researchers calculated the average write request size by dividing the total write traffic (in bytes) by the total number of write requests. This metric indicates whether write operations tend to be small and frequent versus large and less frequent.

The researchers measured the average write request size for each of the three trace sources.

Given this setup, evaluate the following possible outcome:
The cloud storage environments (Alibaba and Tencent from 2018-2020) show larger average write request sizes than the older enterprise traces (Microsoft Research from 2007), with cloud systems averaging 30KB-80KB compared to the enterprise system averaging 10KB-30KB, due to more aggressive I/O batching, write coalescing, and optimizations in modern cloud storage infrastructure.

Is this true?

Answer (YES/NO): YES